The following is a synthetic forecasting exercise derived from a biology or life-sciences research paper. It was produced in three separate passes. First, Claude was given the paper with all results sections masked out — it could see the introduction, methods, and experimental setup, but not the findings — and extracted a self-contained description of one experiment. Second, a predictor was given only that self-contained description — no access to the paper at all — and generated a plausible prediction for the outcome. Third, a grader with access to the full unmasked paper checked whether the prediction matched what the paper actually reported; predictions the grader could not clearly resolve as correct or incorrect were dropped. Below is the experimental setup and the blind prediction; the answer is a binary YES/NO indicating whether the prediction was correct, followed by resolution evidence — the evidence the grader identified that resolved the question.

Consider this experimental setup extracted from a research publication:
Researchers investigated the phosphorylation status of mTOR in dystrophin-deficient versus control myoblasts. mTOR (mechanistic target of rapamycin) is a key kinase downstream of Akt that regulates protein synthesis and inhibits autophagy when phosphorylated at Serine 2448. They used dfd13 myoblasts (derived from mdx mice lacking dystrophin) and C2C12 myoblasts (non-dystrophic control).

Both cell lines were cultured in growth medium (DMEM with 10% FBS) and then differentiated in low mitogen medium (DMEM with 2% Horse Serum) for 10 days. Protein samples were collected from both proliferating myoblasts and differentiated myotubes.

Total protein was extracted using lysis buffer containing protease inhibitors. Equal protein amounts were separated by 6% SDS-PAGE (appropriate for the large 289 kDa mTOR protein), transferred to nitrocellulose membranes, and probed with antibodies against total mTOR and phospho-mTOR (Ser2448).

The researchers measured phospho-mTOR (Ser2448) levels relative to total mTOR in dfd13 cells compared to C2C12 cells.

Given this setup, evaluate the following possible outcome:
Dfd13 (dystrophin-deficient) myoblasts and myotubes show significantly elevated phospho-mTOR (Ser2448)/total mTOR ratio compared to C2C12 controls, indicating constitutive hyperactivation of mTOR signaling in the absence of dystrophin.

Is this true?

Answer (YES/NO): NO